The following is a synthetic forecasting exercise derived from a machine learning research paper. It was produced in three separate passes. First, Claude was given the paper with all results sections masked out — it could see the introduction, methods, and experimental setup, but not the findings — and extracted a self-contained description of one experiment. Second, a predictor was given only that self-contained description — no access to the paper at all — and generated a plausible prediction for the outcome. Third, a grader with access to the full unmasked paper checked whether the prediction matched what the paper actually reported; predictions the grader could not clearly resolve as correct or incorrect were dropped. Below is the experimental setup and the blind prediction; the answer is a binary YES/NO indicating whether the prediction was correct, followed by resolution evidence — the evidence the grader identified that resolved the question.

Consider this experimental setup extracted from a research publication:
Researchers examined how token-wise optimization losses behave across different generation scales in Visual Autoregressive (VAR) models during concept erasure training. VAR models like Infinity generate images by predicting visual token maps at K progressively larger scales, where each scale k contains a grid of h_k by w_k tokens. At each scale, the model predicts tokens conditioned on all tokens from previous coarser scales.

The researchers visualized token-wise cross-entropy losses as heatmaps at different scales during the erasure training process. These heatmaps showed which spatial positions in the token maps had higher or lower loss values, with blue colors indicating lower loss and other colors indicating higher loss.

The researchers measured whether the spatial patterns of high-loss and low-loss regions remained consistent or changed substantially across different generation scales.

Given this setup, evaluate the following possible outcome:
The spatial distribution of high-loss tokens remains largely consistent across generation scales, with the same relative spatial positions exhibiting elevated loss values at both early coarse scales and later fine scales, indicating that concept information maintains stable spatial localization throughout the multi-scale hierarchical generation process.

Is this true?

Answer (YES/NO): YES